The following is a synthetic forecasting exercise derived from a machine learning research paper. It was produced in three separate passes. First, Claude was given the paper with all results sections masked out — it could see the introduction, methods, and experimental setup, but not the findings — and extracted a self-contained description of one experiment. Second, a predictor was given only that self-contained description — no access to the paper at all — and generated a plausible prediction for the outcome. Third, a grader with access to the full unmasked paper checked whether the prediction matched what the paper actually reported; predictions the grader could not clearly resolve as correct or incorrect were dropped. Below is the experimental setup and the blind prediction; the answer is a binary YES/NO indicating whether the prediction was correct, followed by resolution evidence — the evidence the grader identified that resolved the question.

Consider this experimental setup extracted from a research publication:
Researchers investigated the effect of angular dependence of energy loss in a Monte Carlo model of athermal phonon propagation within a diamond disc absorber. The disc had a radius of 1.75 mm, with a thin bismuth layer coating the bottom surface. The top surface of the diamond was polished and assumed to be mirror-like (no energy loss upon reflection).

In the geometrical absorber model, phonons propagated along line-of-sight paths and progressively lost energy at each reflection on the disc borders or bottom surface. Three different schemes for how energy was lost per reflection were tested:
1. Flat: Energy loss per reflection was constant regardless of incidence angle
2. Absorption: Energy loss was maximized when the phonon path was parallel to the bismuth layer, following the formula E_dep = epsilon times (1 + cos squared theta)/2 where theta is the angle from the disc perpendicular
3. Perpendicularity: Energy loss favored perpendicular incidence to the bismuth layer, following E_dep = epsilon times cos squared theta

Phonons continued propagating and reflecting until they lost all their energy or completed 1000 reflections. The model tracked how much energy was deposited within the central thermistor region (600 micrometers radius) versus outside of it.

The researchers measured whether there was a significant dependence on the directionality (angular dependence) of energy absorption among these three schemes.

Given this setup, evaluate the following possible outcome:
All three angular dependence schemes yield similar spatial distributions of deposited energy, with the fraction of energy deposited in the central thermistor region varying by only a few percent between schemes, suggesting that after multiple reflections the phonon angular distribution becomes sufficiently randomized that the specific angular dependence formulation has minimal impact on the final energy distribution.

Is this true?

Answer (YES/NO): YES